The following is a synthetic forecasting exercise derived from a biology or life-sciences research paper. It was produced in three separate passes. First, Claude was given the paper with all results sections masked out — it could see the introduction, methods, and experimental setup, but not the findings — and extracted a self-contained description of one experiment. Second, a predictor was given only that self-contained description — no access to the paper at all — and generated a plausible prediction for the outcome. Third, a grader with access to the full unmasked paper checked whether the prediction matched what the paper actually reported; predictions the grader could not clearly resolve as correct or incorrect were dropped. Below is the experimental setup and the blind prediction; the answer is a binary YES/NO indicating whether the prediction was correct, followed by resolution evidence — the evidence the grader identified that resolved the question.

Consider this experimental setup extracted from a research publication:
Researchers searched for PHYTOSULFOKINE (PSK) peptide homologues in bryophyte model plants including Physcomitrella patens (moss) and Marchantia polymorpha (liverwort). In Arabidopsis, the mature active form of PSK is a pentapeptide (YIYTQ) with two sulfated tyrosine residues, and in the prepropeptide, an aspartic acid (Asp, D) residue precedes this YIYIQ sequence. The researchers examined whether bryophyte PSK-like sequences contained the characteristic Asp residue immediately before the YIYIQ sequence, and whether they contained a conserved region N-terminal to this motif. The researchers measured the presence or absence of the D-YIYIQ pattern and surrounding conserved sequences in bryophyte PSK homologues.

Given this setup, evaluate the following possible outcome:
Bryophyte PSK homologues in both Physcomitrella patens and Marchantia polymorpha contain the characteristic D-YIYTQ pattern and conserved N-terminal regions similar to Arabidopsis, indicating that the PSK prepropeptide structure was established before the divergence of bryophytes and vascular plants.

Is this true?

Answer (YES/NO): NO